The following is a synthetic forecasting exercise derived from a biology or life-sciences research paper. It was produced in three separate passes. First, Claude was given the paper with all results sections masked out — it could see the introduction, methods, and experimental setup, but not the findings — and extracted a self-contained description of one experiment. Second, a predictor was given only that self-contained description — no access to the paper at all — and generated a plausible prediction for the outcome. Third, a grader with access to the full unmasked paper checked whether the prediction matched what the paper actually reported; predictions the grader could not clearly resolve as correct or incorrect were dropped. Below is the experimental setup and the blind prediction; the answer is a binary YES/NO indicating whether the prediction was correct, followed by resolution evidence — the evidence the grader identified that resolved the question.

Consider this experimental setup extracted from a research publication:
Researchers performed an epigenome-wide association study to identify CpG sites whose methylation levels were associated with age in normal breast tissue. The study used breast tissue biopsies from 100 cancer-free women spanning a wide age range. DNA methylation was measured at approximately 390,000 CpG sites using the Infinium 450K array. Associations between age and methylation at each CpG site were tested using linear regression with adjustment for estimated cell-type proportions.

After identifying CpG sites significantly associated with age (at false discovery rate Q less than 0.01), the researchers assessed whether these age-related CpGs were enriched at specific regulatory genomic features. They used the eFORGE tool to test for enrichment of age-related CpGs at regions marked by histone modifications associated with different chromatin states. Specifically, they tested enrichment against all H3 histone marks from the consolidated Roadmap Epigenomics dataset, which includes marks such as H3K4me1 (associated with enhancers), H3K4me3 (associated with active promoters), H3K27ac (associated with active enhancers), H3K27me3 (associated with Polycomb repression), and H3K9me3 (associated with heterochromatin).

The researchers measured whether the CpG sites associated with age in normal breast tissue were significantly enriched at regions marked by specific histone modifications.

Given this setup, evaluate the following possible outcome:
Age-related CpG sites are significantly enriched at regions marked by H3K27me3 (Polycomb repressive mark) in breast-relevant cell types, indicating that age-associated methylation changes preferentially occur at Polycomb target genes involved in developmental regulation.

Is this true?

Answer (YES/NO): NO